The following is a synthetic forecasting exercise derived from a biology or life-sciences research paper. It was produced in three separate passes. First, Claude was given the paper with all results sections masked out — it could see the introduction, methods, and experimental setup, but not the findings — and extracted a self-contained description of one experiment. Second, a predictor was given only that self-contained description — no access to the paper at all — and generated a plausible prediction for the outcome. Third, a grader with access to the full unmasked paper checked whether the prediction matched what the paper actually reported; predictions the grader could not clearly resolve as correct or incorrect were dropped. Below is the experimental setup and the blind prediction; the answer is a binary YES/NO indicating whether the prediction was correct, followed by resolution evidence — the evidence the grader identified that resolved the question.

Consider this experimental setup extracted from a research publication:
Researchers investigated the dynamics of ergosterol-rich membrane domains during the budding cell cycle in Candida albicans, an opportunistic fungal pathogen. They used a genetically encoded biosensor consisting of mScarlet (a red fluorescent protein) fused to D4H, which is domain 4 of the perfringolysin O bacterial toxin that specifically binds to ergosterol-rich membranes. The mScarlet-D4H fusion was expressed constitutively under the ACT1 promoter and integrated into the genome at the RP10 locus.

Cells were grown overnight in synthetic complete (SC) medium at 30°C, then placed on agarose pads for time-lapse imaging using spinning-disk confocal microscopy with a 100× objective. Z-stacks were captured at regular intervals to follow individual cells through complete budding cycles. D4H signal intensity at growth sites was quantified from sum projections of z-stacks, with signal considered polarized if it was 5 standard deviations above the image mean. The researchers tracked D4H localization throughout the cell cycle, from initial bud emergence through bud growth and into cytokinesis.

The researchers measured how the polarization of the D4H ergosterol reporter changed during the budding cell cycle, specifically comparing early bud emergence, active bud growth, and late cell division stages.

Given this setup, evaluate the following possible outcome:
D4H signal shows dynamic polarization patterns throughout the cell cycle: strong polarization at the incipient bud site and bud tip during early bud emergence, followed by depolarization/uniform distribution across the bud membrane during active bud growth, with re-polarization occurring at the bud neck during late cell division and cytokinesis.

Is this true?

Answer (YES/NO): NO